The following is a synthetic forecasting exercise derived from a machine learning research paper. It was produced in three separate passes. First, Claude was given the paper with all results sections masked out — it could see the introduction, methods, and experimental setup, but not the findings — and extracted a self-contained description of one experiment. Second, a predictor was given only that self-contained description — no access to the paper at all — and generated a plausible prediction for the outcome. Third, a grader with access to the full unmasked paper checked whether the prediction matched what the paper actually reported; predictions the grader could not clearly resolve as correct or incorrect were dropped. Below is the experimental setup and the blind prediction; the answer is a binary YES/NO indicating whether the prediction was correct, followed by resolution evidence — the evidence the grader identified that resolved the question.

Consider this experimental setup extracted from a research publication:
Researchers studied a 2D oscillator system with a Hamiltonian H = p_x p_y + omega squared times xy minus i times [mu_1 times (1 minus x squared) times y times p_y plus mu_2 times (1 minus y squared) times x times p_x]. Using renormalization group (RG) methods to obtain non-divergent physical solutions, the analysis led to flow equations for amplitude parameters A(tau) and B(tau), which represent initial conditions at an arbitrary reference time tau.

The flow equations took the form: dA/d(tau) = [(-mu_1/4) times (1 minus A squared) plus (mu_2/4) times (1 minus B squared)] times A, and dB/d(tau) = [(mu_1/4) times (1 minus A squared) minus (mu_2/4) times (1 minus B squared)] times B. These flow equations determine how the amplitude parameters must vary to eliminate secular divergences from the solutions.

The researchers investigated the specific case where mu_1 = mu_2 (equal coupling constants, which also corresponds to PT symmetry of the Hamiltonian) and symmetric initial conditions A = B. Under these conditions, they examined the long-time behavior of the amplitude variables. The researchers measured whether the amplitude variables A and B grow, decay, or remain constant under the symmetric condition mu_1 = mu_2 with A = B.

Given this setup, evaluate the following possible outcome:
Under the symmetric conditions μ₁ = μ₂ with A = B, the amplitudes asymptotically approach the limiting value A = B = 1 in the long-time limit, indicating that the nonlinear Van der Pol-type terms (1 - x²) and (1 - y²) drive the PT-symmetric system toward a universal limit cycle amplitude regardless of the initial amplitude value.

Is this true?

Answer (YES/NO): NO